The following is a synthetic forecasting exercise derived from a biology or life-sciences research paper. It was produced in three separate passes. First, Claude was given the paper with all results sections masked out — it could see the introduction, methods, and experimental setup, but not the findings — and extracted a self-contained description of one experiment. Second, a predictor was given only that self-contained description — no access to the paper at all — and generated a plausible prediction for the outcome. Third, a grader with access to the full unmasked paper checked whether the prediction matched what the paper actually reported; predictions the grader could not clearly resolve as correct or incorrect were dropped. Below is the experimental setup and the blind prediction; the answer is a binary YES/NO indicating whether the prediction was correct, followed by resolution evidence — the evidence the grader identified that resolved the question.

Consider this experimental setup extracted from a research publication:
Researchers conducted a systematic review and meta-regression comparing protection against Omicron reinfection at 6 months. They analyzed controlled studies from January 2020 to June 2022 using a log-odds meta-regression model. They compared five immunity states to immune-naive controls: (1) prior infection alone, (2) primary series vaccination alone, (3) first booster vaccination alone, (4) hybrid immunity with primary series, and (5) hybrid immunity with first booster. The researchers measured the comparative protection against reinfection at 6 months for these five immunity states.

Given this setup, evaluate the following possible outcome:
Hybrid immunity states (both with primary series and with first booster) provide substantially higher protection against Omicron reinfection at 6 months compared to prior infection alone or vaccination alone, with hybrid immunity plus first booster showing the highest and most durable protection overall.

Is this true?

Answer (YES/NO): NO